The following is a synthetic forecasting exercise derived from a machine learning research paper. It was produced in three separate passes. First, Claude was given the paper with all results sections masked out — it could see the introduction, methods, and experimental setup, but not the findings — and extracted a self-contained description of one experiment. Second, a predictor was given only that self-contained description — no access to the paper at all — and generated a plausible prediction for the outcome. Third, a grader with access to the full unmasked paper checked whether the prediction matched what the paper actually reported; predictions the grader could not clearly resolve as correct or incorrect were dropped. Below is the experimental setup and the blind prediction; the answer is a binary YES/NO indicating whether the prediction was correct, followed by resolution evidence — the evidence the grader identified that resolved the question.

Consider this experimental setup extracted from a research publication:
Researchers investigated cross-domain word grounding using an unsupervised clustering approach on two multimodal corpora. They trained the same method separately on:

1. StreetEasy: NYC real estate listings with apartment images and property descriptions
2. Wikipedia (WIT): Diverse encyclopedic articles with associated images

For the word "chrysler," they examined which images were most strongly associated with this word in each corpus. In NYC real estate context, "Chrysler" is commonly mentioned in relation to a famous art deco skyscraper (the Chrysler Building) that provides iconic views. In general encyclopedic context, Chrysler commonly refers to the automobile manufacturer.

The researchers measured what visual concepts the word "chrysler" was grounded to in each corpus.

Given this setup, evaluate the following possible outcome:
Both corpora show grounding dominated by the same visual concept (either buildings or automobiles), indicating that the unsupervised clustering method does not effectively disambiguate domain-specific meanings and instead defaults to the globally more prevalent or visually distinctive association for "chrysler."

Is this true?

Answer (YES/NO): NO